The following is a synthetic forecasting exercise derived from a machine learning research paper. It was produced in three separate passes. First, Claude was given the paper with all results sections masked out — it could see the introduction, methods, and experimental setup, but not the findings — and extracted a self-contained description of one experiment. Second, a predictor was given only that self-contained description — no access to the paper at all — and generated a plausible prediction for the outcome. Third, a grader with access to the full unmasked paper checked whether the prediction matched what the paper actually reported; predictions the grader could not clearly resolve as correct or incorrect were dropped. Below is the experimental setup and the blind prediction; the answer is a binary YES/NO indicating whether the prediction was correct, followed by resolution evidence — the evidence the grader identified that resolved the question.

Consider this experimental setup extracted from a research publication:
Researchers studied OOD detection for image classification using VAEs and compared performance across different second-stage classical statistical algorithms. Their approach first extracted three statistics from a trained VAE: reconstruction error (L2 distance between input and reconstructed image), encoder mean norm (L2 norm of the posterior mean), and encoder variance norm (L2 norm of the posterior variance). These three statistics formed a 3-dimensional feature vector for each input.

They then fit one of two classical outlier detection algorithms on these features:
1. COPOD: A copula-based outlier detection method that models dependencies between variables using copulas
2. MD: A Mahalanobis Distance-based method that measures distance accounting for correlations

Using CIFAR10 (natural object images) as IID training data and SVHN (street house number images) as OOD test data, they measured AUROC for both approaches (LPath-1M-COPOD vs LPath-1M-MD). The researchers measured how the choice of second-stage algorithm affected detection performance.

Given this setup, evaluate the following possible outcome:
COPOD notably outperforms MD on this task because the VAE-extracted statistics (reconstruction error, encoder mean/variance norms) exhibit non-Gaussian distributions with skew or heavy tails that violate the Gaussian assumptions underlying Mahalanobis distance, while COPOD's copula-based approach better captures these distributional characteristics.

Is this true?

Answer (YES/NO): NO